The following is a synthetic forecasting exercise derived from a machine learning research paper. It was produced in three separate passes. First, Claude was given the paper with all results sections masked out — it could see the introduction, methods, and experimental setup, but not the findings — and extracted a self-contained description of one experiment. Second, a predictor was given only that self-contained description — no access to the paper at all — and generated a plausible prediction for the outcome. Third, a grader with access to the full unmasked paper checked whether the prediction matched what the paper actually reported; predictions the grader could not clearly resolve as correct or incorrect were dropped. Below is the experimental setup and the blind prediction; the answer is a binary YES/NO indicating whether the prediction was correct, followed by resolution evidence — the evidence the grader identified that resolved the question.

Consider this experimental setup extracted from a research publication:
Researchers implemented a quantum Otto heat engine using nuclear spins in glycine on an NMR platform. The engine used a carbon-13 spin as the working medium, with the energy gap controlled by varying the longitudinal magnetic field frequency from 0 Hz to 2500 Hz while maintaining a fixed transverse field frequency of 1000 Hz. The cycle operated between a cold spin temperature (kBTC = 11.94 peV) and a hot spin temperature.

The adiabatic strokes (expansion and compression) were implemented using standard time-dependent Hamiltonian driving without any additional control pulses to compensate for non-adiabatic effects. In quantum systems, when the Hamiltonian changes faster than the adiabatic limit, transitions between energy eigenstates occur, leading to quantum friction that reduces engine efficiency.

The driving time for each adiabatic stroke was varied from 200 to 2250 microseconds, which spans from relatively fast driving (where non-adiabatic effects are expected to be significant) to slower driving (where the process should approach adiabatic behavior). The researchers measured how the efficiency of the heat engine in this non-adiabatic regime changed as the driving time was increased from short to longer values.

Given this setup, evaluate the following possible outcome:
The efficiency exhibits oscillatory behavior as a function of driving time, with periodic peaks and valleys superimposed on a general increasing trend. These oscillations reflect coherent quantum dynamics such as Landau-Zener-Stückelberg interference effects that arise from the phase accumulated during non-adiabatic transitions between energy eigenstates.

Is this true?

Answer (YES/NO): NO